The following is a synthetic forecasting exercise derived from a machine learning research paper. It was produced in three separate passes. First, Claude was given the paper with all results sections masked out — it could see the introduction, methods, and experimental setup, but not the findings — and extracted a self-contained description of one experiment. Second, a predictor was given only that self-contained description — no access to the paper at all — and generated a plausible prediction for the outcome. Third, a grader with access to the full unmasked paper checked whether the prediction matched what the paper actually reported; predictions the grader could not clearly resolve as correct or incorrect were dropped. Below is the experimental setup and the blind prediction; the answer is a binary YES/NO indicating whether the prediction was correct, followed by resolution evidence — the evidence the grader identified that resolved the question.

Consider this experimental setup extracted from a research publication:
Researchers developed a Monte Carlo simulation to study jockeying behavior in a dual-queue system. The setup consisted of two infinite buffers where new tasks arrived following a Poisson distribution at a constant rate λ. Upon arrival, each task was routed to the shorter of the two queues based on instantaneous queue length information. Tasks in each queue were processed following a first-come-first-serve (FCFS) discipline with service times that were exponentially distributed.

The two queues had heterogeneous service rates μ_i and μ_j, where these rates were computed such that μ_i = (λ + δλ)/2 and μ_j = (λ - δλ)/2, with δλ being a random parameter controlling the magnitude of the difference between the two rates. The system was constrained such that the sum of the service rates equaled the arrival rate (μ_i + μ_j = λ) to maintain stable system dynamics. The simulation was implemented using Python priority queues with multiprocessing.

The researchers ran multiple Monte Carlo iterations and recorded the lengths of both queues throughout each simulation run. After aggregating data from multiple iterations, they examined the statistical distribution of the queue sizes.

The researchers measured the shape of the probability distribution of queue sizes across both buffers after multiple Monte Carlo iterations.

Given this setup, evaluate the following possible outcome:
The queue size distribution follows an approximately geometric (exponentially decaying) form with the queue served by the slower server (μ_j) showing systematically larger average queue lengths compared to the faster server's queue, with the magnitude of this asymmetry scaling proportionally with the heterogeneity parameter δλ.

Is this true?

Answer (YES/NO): NO